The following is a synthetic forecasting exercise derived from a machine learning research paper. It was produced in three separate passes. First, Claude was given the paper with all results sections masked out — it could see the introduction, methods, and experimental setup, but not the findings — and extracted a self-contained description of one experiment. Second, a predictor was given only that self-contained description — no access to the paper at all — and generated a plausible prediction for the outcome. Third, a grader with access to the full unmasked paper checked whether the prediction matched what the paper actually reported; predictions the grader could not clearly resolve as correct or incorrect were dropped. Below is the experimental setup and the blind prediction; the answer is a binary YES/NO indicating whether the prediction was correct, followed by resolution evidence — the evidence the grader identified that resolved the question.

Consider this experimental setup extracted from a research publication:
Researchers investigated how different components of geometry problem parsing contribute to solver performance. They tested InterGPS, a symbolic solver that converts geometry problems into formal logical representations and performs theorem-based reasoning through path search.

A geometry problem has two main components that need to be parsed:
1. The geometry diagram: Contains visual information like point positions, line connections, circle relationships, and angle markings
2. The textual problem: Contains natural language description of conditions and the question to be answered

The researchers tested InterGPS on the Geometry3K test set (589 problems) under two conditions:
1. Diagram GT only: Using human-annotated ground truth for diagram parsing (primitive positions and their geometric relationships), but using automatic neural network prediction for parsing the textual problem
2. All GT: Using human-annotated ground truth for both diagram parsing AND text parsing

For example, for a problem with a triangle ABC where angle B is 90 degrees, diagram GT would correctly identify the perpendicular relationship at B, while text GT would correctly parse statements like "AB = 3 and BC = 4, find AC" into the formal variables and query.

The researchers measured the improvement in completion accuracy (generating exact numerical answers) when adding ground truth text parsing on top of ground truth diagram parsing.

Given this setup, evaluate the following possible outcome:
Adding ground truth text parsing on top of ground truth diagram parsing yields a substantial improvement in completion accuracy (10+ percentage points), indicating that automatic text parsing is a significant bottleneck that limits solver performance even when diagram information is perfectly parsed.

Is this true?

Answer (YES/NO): NO